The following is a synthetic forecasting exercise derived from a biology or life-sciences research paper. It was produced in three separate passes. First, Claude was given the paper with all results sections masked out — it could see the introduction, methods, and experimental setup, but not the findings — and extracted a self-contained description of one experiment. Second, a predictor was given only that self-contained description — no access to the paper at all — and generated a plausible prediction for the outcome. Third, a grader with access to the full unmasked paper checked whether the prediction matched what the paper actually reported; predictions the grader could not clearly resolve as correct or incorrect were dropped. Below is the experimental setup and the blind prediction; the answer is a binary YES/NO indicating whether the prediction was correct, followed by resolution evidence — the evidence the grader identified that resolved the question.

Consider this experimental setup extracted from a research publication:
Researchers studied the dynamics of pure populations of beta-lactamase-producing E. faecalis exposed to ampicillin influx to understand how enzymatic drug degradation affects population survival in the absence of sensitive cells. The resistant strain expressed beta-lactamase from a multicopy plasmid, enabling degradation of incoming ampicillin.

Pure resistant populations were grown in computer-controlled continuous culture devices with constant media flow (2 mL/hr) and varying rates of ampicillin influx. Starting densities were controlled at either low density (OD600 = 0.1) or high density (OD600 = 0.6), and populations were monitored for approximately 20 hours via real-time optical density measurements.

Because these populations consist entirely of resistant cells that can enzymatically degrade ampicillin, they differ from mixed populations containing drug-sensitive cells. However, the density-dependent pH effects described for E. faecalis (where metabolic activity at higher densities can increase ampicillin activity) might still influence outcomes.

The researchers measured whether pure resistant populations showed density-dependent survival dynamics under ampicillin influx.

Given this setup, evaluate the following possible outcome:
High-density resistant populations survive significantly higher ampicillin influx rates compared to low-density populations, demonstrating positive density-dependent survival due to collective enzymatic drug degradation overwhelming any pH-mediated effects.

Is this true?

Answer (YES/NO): YES